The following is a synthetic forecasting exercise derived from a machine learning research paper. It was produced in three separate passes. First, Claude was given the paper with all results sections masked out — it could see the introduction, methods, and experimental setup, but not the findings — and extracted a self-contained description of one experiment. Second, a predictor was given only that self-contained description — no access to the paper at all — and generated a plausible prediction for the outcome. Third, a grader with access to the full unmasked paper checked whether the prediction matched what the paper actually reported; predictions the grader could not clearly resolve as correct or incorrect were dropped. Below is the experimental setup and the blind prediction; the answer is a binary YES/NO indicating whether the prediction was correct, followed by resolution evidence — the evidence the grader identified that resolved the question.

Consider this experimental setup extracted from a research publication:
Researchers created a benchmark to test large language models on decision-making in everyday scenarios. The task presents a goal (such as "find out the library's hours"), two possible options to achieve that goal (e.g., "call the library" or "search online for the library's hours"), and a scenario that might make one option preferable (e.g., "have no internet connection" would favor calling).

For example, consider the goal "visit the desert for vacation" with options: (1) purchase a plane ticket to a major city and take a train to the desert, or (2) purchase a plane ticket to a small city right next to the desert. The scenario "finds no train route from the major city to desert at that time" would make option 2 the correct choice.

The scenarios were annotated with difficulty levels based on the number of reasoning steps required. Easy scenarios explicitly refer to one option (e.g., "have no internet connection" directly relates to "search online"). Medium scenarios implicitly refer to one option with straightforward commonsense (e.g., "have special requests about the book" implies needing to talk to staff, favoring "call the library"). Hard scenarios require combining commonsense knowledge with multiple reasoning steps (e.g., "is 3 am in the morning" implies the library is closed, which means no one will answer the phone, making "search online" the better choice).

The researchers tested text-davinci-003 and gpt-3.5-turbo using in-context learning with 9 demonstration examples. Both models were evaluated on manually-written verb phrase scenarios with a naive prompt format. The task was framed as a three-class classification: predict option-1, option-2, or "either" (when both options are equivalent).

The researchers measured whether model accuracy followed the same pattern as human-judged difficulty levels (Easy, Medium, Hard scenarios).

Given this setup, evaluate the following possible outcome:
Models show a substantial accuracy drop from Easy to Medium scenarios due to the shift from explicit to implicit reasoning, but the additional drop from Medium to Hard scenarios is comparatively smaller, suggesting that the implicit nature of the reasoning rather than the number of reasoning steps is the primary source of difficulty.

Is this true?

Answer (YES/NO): NO